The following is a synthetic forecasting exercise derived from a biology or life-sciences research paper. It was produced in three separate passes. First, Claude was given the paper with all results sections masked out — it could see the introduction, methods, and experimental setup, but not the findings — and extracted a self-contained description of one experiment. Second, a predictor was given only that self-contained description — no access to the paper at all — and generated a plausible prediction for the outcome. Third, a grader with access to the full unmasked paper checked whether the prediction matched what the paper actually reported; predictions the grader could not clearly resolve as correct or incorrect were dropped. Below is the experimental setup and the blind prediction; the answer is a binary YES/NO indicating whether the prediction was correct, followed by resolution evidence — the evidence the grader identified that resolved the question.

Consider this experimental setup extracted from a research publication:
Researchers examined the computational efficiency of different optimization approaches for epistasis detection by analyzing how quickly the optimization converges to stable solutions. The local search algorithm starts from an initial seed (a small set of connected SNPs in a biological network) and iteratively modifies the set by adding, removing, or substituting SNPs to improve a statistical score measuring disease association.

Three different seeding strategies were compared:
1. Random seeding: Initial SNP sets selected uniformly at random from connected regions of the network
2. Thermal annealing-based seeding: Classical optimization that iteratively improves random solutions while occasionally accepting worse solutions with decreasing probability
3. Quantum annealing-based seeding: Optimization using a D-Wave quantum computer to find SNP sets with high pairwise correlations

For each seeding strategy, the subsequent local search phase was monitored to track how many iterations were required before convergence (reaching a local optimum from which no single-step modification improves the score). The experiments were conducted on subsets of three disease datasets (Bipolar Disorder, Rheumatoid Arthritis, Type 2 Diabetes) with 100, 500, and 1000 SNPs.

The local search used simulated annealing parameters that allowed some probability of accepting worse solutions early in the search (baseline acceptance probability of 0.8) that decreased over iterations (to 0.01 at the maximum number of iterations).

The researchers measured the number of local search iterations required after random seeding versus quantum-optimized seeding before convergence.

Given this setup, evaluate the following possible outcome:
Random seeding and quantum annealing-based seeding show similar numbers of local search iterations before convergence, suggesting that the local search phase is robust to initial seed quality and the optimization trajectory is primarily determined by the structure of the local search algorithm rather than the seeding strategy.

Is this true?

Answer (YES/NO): NO